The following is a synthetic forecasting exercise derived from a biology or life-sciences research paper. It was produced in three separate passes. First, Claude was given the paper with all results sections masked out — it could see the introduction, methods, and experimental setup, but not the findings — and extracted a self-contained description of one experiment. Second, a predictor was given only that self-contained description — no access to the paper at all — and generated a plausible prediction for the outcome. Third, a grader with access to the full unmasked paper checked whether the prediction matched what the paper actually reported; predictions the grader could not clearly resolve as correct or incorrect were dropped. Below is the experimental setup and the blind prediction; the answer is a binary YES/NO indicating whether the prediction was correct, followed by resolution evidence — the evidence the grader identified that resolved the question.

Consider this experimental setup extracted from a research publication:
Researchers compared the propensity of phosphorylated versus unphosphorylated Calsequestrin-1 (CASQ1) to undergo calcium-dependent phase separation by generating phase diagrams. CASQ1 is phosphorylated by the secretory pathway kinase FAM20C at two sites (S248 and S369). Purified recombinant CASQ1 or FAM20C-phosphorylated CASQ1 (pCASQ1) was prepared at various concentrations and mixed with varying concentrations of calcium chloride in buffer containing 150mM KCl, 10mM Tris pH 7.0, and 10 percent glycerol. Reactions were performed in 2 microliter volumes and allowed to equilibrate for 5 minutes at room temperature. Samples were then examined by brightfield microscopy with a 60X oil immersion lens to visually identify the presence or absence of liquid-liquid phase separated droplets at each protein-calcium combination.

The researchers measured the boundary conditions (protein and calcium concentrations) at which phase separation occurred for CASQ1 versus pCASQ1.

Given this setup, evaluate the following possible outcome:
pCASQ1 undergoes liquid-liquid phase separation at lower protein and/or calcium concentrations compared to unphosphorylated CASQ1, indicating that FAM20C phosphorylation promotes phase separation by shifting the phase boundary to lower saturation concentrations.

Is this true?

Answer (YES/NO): YES